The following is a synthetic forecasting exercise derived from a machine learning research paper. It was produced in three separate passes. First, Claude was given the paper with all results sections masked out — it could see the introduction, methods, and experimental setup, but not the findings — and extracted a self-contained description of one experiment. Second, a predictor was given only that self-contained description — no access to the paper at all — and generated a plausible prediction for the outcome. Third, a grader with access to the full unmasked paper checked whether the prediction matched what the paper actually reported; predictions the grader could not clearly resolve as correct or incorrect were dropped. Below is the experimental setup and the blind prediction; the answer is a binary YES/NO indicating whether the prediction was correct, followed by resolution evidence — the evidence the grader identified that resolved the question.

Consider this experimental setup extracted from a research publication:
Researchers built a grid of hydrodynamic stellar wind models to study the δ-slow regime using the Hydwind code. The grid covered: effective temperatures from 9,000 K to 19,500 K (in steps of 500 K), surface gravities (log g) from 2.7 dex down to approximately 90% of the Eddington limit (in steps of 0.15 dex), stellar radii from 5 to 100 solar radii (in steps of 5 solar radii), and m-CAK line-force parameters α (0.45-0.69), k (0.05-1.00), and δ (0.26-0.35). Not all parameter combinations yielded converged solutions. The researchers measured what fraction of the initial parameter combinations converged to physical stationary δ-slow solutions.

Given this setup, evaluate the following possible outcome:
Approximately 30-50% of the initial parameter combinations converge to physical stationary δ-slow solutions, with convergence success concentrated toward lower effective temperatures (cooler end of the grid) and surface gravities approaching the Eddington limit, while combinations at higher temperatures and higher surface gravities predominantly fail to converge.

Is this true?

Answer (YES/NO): NO